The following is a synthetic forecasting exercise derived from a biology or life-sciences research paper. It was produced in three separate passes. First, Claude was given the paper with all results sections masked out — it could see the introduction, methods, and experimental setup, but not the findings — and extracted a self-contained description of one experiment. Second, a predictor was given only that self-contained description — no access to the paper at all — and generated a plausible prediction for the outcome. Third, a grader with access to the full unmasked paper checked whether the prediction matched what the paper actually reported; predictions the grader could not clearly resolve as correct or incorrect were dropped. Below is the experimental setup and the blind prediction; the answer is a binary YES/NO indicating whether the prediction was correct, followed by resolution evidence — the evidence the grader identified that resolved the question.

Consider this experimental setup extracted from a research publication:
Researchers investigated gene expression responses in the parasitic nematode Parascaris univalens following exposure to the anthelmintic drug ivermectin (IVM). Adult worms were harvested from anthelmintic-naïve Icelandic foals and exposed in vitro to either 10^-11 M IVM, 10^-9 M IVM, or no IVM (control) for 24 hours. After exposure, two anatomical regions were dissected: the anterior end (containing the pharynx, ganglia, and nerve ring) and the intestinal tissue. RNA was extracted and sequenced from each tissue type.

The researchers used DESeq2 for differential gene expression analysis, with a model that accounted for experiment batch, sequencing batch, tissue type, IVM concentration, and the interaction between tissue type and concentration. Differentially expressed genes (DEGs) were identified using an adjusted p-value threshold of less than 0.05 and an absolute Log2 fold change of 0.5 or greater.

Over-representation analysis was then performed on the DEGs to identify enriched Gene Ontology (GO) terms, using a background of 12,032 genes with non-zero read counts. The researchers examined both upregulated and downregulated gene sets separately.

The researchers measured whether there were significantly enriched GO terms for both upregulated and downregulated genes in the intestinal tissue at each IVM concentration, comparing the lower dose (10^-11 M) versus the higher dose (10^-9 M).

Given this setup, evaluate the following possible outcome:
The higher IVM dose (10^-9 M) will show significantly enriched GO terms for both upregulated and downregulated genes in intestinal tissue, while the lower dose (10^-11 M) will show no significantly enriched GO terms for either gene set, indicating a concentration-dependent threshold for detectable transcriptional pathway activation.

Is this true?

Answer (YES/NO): NO